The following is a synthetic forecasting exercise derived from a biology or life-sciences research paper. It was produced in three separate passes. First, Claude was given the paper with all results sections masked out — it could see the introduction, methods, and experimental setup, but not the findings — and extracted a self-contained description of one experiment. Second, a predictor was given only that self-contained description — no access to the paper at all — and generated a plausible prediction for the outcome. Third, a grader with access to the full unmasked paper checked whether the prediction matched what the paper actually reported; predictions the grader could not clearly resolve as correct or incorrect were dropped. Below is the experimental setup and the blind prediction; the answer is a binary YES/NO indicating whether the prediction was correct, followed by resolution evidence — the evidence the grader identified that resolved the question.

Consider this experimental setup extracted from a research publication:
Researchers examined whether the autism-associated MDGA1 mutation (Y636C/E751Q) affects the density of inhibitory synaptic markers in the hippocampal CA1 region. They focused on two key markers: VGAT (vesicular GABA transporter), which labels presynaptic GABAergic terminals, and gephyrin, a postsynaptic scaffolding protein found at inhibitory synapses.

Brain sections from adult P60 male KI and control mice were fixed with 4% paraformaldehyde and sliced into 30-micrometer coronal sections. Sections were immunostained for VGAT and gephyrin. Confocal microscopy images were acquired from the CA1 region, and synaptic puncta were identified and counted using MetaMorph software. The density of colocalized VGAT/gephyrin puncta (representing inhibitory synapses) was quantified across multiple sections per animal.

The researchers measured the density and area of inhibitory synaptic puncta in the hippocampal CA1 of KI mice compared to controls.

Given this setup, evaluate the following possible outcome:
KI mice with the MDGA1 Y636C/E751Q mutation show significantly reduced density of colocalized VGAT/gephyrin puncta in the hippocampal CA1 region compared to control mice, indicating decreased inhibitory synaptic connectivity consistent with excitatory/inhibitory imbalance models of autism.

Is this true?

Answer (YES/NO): NO